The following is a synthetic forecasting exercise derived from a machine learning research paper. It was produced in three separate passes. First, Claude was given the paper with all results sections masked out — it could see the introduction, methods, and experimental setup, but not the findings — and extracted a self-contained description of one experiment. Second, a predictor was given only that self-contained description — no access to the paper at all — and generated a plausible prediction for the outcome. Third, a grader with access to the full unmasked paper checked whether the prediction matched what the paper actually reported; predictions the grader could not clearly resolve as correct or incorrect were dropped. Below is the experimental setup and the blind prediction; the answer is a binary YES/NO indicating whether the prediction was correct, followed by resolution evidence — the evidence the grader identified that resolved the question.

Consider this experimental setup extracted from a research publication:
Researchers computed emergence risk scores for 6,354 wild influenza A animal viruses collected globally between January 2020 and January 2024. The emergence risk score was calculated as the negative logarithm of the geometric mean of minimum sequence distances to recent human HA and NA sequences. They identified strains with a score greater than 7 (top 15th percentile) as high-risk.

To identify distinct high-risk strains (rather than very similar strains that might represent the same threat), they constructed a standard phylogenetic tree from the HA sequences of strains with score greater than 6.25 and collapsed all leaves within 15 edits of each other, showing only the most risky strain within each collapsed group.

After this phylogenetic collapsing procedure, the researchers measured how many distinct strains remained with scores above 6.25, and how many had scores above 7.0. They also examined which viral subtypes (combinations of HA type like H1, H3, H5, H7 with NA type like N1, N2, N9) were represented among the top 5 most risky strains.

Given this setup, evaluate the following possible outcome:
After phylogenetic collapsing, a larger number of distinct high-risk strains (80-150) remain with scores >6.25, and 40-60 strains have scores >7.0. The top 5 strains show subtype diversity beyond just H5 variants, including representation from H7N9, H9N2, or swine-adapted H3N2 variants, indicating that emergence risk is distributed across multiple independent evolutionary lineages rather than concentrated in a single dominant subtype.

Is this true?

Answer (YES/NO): NO